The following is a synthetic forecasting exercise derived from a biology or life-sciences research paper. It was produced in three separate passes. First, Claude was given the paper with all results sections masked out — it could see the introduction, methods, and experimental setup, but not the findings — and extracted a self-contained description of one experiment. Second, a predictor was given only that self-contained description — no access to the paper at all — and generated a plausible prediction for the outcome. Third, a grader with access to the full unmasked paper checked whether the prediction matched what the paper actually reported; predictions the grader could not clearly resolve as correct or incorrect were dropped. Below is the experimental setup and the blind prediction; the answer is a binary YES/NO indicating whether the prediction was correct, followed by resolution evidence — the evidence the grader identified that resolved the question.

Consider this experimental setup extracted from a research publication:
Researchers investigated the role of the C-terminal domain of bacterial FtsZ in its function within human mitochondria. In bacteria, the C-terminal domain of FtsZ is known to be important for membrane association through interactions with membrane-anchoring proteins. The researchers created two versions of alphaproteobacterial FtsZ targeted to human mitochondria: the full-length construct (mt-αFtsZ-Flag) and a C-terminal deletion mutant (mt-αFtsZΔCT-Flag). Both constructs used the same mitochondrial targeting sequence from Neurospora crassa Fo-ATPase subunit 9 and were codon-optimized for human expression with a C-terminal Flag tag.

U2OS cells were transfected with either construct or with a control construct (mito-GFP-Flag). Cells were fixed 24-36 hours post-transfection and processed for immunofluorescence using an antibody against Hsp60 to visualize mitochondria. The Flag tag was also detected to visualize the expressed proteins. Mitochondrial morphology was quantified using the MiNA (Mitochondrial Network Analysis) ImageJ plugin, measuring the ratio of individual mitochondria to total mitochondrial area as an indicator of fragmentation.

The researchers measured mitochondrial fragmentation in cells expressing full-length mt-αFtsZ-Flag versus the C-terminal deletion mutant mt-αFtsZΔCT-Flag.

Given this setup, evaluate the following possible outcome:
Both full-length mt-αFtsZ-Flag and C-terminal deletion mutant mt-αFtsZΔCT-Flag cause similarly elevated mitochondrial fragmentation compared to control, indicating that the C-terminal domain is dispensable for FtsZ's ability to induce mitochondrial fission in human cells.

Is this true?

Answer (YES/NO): NO